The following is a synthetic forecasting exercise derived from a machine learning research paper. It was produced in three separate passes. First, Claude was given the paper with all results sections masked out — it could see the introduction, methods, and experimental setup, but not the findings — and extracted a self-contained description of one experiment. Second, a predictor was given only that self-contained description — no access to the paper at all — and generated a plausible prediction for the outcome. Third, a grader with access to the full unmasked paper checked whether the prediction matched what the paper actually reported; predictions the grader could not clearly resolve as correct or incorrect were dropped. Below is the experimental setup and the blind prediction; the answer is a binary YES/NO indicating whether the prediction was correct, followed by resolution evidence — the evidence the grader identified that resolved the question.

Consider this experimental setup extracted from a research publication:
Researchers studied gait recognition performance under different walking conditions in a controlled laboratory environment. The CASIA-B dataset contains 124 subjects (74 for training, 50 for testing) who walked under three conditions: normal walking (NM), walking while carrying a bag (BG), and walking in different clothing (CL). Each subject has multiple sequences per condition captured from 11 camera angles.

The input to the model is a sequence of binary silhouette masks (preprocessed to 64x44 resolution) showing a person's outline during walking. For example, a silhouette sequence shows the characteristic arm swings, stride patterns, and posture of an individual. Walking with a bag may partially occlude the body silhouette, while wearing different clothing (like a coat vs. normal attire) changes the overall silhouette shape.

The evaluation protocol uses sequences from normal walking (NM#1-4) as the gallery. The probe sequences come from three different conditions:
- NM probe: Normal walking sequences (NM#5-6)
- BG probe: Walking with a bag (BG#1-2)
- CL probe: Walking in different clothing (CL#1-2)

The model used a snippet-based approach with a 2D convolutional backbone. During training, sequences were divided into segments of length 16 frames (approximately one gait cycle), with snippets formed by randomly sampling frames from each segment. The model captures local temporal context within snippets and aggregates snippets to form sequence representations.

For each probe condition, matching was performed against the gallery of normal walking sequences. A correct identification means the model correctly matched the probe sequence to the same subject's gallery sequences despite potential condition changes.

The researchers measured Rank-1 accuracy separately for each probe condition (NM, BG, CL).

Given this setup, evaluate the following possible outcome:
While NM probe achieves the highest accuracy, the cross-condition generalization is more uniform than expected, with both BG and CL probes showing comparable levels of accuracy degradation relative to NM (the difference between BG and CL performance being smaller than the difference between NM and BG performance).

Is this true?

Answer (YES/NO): NO